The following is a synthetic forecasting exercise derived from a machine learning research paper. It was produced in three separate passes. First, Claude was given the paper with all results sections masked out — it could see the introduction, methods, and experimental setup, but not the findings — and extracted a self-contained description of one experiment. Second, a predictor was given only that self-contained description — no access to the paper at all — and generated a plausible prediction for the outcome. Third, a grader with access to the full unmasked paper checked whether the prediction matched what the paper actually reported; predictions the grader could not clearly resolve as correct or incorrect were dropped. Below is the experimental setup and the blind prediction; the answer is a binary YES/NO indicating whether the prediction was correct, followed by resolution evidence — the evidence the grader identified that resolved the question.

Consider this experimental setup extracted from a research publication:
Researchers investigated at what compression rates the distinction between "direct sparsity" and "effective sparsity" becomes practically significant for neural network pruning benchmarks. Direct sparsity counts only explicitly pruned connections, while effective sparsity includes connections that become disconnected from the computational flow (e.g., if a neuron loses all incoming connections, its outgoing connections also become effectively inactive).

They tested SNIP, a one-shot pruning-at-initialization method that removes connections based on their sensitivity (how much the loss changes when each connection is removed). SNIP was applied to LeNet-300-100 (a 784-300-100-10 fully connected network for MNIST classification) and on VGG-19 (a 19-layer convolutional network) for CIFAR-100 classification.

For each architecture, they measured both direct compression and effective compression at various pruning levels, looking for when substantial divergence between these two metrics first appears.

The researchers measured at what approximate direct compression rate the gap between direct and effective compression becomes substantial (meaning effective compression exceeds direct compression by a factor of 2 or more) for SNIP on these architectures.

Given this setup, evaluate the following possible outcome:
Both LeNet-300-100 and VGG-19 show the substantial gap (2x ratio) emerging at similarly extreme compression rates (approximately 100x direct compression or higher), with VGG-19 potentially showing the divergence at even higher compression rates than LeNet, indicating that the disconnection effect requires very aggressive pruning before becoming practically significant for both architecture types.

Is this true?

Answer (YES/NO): NO